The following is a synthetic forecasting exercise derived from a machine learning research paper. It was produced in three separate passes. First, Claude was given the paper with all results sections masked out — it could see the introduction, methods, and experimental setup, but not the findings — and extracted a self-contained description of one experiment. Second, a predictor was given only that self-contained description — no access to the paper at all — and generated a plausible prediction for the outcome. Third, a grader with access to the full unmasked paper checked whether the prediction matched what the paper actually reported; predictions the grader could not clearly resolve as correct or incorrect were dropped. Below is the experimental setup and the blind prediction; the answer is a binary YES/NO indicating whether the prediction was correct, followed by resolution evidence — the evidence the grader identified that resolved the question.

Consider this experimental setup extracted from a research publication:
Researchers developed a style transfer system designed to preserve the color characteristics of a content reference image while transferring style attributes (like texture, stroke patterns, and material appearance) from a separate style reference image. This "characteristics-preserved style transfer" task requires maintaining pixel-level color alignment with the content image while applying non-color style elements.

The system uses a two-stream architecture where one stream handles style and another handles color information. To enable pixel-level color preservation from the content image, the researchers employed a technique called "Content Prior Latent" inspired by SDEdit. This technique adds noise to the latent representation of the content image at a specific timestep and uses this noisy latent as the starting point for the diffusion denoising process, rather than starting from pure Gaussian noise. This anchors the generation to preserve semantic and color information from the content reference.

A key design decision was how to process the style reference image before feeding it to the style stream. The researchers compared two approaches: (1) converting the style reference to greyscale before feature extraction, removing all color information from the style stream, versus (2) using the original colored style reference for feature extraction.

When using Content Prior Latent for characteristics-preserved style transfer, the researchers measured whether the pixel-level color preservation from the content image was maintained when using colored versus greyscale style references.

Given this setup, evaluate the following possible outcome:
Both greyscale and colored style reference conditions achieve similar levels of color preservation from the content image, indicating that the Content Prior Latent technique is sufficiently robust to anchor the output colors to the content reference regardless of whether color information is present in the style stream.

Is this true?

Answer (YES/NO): NO